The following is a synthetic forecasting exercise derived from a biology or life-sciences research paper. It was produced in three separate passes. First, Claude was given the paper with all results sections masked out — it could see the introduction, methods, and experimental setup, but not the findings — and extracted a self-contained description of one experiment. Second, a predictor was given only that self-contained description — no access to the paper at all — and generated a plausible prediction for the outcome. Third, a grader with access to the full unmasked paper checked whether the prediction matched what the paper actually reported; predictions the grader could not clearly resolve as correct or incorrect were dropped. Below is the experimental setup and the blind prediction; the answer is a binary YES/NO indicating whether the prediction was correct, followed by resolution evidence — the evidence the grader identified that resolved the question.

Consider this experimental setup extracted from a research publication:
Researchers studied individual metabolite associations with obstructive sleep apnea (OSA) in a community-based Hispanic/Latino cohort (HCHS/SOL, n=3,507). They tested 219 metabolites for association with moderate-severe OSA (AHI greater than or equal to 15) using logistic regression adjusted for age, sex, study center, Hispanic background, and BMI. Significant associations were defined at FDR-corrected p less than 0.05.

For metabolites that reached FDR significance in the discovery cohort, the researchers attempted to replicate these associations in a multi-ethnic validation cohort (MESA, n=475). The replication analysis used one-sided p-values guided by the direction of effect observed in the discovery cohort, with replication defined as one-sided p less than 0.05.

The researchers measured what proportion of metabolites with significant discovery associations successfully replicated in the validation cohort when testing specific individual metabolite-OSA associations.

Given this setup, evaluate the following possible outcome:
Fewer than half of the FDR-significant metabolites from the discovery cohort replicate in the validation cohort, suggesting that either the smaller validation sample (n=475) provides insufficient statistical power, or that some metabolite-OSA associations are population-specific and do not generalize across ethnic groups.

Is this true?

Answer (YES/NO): NO